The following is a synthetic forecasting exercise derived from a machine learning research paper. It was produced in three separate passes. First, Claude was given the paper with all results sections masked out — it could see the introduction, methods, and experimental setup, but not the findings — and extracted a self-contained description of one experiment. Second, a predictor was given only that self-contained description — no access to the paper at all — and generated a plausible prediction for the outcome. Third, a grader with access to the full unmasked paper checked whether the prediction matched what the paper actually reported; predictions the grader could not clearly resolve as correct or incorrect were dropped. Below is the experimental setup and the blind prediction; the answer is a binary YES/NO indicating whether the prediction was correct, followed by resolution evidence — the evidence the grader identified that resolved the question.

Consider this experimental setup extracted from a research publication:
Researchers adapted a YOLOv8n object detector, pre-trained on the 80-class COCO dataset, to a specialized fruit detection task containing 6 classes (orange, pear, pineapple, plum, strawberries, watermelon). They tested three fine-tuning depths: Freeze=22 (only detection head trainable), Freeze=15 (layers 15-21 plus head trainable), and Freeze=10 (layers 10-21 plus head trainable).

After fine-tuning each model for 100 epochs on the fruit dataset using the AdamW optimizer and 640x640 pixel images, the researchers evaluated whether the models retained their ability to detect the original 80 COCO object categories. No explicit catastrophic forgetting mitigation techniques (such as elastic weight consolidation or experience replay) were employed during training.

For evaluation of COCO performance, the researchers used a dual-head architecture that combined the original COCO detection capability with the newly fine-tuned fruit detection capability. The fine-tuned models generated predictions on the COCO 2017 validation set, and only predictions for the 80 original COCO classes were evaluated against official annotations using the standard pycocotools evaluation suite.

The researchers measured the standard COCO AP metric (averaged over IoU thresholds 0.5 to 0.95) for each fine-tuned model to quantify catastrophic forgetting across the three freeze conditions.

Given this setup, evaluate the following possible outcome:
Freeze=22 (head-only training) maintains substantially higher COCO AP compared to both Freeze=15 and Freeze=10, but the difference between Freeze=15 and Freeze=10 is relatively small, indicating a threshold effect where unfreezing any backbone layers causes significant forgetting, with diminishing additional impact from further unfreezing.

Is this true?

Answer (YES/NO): NO